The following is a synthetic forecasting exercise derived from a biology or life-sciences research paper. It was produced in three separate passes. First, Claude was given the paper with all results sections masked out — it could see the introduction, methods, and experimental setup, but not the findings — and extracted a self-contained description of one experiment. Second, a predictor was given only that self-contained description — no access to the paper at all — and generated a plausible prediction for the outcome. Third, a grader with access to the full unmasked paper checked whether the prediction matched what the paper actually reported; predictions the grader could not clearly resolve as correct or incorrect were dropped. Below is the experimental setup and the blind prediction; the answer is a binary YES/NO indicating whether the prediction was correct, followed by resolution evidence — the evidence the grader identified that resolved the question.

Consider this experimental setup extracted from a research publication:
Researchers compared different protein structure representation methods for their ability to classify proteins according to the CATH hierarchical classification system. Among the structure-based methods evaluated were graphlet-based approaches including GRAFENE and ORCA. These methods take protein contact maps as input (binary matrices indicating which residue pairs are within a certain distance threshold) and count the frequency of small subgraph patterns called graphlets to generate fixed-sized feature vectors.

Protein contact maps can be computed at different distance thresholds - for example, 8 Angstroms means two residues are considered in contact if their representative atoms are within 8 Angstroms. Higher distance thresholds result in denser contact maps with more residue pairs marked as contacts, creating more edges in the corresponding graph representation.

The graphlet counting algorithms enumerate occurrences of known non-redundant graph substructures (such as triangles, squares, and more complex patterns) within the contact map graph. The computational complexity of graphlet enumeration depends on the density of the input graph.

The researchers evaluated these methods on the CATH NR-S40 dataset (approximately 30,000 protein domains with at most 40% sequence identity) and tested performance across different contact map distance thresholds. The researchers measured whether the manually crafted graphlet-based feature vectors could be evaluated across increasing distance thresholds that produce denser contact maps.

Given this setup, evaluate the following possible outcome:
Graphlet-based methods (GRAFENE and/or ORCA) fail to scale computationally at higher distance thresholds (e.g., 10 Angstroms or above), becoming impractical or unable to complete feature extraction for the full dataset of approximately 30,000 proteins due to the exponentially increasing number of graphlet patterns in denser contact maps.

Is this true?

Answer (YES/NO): YES